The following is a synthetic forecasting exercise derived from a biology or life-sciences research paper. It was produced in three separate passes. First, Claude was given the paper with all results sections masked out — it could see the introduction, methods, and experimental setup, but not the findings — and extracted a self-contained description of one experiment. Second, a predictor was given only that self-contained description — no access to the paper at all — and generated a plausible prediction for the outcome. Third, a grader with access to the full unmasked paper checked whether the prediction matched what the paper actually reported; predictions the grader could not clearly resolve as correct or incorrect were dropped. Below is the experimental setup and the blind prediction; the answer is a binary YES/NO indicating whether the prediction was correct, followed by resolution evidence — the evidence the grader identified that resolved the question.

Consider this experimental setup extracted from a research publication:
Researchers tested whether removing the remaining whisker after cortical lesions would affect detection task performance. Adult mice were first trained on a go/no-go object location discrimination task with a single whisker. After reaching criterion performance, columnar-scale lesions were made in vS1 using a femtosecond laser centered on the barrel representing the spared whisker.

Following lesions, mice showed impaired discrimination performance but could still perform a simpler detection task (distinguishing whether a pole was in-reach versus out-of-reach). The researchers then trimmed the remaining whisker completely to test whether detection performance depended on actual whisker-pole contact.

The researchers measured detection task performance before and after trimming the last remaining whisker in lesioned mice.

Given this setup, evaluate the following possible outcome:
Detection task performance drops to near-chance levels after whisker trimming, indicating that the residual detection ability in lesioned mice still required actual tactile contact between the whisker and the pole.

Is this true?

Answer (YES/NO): YES